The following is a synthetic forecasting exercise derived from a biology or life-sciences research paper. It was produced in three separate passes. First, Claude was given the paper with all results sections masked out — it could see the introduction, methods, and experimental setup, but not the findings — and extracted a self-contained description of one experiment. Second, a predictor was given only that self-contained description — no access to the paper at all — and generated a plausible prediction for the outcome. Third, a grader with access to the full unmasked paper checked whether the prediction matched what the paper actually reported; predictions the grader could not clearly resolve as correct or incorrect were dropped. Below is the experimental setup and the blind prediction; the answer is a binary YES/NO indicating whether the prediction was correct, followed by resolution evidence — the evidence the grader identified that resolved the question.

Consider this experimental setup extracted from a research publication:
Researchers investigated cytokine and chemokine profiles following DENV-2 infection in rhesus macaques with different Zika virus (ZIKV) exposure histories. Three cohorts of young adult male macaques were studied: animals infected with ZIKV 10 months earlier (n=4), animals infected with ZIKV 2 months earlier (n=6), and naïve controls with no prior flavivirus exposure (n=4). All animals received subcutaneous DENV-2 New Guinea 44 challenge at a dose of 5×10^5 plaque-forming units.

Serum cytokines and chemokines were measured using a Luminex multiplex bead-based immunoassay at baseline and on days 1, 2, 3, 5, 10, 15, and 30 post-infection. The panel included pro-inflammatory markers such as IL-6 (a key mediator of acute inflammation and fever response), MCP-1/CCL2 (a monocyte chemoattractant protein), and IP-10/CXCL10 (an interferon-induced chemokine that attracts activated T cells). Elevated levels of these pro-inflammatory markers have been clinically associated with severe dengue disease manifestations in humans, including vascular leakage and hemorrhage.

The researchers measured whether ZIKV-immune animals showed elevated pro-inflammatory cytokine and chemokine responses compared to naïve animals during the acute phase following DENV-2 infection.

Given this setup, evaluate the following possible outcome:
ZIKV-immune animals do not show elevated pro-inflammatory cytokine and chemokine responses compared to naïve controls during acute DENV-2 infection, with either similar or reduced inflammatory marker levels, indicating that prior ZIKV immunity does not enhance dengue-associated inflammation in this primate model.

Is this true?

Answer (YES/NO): YES